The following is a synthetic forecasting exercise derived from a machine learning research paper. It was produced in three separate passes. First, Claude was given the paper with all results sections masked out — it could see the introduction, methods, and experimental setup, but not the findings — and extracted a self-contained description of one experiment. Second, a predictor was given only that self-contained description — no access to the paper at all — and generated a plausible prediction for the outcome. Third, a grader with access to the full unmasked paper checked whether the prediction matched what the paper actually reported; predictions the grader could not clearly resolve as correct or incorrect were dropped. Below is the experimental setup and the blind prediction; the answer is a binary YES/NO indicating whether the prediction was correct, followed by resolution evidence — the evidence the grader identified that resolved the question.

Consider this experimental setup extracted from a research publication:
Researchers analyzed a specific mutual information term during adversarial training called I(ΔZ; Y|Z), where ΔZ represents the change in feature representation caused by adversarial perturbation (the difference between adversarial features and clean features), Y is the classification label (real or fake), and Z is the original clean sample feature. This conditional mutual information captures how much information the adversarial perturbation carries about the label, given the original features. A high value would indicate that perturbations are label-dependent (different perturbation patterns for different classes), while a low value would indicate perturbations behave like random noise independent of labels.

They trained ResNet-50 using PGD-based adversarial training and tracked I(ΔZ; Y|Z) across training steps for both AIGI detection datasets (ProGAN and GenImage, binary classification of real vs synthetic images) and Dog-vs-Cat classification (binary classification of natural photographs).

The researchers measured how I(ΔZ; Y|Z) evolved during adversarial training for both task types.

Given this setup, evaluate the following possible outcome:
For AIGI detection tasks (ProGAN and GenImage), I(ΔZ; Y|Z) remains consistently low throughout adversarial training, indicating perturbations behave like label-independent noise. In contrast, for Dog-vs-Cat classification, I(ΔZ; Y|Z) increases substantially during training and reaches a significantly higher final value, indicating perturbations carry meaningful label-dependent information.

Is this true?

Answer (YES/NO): NO